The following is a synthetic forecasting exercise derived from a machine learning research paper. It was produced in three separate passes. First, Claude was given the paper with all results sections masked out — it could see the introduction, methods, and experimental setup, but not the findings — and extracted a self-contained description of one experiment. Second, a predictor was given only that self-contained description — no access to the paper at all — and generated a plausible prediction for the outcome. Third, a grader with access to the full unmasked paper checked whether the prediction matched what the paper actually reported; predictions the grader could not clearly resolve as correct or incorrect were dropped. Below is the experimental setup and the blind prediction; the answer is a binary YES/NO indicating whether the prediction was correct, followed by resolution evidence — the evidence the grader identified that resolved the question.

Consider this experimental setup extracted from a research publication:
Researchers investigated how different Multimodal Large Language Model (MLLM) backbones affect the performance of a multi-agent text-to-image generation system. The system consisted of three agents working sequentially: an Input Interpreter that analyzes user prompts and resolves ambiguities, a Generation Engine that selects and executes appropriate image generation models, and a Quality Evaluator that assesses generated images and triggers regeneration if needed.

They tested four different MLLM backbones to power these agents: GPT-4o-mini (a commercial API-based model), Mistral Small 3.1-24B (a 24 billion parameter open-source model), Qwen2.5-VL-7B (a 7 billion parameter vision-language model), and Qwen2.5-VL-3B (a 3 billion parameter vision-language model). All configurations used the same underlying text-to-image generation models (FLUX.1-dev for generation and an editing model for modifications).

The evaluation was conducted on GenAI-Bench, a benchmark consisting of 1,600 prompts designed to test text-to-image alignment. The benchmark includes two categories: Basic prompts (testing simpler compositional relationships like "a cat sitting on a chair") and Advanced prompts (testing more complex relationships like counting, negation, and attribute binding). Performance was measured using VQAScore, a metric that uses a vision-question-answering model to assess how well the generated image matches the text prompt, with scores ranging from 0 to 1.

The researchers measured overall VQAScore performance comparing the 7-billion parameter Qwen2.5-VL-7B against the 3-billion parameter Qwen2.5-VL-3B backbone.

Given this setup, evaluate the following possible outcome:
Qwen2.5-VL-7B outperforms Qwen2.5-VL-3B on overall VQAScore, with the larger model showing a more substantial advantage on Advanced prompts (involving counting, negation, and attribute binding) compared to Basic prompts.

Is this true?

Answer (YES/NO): YES